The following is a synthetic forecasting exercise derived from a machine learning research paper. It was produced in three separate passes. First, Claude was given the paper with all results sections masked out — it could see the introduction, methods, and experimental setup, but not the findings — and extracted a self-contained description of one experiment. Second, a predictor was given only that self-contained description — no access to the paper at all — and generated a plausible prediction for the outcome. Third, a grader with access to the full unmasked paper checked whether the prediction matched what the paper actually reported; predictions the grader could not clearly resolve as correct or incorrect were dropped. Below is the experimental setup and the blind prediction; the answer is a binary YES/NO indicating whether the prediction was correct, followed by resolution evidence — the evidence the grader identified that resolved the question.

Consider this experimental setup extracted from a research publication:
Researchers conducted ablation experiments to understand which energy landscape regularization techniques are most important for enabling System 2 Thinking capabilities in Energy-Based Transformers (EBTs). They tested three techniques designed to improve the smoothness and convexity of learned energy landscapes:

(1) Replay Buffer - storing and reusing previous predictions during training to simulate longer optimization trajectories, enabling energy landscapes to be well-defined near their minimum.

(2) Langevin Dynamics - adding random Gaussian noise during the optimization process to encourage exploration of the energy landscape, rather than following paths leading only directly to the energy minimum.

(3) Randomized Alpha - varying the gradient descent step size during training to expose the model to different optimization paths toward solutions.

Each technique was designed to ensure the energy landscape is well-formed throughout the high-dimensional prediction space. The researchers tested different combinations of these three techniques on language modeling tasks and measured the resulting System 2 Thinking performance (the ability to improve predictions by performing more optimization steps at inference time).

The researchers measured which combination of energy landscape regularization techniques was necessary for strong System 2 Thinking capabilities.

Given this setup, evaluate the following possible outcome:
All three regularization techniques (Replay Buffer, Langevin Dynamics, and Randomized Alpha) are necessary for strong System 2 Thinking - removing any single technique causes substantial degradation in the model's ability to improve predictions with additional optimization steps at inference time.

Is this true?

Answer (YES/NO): NO